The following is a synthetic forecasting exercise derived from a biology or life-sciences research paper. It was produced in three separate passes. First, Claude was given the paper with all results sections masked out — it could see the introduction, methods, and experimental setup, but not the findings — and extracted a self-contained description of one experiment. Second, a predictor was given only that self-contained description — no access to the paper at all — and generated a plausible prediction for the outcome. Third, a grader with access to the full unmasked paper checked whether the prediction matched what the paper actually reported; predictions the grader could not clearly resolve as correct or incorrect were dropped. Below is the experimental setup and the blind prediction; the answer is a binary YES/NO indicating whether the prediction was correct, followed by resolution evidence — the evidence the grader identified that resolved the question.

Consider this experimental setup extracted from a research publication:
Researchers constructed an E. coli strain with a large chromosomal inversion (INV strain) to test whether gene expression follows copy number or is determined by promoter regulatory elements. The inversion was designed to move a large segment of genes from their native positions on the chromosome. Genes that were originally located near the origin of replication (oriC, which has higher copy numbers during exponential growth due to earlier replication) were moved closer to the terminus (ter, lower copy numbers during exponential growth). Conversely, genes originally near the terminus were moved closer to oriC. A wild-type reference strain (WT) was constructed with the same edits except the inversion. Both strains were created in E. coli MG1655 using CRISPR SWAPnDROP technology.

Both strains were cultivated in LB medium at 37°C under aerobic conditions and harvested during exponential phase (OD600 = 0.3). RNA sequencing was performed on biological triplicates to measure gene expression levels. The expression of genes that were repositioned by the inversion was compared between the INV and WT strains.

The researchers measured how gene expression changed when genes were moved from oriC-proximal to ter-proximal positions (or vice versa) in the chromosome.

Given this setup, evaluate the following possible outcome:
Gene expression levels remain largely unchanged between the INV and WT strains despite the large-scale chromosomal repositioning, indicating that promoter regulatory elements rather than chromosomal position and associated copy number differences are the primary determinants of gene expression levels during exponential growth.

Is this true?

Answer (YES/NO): NO